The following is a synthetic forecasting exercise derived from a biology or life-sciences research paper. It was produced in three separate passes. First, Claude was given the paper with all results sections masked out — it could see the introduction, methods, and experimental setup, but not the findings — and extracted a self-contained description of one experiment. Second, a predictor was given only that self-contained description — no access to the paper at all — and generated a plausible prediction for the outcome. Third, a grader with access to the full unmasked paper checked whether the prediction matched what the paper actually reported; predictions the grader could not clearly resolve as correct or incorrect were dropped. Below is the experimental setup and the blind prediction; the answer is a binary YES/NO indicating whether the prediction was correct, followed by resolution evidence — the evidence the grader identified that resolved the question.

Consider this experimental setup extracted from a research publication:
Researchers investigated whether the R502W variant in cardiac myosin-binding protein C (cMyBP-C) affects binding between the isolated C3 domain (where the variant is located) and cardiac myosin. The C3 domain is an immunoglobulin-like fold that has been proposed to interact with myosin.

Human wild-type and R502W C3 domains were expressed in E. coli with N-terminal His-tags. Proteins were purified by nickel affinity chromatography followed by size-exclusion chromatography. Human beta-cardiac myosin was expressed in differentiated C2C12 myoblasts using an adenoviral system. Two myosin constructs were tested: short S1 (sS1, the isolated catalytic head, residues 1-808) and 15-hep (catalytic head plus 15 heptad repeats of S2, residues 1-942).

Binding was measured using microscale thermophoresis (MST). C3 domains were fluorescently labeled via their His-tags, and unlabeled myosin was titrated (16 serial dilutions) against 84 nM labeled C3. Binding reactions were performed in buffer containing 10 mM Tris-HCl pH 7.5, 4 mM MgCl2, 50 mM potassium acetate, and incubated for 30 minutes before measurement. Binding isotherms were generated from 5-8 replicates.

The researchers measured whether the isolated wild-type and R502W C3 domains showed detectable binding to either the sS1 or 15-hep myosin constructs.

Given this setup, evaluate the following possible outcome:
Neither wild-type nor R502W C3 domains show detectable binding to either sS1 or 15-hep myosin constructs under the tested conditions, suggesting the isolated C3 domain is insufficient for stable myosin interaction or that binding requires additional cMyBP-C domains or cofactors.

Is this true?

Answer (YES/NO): NO